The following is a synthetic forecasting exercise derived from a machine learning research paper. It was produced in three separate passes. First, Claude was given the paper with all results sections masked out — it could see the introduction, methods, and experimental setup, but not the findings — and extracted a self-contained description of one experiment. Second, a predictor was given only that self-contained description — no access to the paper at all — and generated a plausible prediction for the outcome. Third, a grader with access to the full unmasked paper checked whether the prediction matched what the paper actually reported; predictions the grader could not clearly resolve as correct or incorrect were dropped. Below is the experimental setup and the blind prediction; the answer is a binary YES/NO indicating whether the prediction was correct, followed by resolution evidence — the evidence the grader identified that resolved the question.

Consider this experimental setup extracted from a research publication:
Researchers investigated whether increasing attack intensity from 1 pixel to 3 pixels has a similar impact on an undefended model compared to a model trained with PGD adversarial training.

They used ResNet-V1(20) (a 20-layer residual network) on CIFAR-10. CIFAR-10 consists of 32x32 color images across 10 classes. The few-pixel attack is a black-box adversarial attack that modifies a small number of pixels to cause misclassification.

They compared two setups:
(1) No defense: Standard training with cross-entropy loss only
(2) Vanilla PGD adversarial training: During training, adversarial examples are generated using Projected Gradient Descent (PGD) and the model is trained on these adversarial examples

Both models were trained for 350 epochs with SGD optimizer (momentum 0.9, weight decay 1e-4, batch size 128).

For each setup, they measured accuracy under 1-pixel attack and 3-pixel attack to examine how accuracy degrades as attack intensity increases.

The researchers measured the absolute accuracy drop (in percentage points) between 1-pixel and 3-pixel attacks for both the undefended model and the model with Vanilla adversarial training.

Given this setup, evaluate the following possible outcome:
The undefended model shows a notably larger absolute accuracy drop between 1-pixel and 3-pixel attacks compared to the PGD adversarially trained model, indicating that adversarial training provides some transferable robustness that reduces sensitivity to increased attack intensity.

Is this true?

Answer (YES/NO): NO